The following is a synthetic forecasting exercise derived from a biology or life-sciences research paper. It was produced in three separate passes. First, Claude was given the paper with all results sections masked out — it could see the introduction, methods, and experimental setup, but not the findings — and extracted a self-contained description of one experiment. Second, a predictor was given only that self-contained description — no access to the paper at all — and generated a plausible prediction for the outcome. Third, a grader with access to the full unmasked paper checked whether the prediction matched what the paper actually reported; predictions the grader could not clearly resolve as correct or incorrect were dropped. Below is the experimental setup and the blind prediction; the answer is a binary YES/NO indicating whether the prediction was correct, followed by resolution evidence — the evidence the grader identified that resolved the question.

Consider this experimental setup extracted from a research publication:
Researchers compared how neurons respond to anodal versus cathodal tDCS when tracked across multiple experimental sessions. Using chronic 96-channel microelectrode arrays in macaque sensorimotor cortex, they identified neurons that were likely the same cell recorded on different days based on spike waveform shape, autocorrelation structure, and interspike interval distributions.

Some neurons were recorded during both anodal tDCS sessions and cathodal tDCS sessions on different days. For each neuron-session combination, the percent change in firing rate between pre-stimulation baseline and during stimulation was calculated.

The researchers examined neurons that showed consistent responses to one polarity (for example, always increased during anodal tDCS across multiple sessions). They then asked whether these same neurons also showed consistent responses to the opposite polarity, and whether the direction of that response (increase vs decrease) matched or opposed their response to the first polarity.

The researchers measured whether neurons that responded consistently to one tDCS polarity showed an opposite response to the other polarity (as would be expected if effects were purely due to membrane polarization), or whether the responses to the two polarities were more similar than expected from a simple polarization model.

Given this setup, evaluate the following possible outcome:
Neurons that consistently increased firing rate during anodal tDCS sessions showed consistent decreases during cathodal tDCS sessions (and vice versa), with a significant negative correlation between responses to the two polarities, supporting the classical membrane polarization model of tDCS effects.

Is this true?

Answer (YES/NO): NO